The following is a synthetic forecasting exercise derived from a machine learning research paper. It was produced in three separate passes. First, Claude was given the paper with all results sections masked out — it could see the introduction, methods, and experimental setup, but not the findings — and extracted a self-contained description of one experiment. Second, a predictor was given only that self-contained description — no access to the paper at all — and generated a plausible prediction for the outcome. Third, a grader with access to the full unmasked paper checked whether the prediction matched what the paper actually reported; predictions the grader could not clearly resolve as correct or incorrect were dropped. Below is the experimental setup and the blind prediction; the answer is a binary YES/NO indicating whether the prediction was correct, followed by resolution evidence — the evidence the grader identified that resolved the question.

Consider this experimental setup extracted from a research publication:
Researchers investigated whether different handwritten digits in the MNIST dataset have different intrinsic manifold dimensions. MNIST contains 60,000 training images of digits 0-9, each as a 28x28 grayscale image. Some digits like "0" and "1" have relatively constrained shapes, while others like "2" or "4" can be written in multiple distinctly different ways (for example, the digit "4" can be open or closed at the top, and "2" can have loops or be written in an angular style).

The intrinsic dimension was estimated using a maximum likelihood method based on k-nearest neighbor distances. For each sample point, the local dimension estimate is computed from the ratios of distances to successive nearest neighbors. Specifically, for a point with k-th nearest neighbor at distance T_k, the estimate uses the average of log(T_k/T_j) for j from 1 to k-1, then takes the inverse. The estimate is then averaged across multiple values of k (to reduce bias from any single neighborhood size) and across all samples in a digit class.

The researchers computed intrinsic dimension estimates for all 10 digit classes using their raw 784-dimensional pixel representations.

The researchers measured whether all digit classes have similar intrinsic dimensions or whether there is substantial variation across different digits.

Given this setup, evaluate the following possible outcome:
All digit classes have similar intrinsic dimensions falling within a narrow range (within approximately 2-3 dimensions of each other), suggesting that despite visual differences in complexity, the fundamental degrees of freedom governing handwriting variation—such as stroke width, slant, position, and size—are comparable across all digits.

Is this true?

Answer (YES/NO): NO